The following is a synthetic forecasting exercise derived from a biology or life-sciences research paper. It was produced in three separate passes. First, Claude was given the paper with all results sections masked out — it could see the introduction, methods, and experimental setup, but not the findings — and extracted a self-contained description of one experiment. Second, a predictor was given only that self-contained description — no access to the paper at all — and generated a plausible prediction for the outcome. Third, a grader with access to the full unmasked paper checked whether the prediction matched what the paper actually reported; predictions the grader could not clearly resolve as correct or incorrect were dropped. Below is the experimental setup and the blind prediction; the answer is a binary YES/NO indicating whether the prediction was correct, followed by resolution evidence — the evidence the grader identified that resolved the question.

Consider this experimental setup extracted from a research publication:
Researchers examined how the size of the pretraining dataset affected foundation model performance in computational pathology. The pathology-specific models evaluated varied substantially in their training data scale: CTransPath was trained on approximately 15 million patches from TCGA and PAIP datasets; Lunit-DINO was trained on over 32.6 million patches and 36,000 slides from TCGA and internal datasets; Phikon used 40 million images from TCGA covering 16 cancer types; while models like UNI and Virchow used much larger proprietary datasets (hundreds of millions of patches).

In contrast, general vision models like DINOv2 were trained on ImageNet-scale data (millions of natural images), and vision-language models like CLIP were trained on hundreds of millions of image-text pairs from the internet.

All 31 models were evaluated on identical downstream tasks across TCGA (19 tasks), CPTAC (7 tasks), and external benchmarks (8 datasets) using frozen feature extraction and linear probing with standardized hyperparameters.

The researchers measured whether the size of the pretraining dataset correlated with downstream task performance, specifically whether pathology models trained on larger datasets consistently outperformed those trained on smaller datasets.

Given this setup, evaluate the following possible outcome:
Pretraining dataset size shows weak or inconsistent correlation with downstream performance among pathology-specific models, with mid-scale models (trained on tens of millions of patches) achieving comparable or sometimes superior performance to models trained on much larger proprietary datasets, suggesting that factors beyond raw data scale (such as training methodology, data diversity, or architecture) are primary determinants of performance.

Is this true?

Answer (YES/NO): YES